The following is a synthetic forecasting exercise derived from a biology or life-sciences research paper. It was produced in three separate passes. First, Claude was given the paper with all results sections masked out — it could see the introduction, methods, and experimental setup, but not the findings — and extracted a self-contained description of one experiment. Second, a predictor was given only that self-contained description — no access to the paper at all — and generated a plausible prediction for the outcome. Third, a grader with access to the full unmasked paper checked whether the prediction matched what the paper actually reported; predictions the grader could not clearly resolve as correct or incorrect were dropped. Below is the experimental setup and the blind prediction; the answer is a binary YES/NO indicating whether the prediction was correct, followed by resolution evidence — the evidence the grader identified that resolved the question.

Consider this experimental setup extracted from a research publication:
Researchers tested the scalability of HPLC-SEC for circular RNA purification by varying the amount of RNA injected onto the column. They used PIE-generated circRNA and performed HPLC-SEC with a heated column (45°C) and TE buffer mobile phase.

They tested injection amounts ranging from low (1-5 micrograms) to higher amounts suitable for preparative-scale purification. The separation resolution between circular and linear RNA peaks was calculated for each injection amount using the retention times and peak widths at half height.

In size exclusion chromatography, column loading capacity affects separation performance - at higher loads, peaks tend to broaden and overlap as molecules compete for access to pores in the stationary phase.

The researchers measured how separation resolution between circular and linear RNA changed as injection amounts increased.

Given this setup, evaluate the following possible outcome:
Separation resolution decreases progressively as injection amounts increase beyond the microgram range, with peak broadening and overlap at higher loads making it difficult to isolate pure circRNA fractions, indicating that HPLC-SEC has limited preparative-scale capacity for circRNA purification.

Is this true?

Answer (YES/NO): YES